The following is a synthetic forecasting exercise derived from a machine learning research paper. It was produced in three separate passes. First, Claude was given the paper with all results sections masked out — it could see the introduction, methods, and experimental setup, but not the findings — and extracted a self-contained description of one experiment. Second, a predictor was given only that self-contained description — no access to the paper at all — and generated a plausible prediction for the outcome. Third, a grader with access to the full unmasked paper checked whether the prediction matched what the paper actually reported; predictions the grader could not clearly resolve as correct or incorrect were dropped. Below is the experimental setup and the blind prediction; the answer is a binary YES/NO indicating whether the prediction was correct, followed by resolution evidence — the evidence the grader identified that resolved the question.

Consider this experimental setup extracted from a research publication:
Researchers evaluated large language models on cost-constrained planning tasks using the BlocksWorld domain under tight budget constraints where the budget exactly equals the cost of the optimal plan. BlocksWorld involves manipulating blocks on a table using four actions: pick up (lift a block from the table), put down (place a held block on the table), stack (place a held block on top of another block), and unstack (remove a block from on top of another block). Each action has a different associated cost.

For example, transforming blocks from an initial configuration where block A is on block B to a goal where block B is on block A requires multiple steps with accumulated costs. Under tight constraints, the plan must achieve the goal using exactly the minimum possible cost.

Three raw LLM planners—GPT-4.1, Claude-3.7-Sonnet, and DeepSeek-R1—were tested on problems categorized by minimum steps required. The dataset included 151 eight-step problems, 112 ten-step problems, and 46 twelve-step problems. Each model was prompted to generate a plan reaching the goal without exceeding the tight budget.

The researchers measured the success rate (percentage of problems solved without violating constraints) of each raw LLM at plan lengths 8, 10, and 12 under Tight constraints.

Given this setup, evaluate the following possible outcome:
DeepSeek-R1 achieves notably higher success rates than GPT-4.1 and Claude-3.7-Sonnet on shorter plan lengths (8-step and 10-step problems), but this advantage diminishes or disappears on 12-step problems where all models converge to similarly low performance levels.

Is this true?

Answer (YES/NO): NO